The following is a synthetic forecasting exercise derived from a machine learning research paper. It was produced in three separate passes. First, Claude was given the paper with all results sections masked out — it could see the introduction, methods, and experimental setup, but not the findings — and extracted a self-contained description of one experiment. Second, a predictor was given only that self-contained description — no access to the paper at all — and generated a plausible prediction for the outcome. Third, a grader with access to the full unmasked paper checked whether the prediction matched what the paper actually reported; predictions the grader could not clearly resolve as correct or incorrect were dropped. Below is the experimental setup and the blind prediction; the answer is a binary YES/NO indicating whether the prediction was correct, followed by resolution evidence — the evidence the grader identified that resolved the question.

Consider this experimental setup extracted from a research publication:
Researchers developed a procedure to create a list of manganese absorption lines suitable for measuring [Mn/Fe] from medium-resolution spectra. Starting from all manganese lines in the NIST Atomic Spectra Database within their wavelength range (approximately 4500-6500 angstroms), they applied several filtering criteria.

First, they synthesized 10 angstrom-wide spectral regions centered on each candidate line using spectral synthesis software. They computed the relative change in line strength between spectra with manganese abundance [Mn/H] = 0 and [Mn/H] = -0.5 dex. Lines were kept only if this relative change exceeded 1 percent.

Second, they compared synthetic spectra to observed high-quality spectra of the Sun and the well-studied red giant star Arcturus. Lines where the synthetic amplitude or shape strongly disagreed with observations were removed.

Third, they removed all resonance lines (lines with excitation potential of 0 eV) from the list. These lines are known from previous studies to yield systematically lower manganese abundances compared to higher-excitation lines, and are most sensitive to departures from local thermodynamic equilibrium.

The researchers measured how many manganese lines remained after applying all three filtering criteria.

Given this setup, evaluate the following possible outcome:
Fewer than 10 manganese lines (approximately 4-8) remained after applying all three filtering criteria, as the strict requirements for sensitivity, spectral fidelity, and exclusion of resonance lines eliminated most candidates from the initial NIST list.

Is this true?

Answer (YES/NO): NO